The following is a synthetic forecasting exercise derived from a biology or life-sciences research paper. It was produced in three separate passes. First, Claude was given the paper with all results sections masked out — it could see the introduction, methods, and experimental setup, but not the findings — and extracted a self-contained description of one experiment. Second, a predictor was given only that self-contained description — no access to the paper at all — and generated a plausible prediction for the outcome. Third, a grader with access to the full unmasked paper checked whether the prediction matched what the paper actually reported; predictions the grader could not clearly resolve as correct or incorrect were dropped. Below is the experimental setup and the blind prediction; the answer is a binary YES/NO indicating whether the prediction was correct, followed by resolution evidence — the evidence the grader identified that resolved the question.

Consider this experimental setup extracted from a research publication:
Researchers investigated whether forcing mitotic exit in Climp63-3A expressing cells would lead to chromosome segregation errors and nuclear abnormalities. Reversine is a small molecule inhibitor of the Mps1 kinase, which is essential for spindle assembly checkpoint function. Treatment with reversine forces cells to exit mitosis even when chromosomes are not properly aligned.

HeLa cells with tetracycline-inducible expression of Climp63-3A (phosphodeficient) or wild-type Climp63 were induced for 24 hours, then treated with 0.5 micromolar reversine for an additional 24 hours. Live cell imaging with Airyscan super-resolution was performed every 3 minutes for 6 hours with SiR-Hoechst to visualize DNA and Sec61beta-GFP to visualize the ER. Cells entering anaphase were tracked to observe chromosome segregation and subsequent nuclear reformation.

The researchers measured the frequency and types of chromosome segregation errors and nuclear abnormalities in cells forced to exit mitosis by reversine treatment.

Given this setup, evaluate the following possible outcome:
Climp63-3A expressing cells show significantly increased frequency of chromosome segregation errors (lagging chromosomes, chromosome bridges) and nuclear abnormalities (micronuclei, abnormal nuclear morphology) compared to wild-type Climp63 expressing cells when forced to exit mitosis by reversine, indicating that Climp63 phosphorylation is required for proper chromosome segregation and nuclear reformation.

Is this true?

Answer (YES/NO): NO